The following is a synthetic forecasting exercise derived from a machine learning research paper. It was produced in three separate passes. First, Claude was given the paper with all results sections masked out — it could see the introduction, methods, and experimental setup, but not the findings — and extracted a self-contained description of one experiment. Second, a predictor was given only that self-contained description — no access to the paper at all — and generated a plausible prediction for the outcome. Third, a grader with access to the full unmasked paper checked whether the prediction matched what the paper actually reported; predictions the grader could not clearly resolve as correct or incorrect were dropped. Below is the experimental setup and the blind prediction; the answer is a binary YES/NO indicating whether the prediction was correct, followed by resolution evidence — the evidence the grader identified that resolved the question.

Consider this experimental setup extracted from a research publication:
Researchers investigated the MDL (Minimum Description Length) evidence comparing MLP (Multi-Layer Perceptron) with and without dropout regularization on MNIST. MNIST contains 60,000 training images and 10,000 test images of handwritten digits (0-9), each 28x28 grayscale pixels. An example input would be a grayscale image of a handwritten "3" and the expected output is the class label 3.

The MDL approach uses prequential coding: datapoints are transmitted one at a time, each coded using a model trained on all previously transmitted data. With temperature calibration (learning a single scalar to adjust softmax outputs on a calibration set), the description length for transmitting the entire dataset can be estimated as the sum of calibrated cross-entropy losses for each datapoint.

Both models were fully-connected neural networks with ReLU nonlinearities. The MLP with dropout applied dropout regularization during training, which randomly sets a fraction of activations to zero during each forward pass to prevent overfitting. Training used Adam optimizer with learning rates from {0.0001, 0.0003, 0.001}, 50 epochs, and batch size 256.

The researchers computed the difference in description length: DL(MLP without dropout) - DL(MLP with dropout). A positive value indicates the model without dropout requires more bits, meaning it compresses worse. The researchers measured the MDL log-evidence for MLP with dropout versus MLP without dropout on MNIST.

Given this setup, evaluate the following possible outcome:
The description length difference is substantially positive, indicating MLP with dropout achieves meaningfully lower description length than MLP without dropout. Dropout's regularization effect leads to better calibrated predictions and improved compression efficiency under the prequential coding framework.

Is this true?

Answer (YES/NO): YES